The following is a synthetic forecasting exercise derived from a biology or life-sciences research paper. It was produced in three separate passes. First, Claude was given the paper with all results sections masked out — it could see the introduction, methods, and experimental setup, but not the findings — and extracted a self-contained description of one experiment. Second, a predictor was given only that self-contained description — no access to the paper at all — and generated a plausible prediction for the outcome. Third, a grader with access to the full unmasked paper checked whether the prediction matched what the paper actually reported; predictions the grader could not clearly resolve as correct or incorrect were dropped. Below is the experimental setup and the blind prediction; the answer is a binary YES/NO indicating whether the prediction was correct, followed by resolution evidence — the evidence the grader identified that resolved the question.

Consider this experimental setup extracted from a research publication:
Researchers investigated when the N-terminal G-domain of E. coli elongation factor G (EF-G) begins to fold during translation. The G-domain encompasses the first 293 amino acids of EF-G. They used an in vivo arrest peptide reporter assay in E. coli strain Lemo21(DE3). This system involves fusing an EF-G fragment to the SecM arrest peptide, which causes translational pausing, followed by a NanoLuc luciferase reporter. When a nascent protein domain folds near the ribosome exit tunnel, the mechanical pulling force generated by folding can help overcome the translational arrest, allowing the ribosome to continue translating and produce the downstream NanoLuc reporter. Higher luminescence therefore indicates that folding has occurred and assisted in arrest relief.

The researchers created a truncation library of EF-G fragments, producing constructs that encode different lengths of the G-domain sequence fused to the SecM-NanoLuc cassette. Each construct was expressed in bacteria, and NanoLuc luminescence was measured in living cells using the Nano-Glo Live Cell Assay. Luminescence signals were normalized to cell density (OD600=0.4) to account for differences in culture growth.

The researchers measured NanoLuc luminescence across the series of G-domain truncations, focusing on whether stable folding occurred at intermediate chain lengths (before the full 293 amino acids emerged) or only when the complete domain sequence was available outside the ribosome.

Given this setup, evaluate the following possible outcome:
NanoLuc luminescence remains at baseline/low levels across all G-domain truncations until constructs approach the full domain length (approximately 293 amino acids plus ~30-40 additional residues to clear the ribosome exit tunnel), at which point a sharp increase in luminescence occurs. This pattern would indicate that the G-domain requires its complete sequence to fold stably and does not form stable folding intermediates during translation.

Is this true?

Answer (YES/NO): YES